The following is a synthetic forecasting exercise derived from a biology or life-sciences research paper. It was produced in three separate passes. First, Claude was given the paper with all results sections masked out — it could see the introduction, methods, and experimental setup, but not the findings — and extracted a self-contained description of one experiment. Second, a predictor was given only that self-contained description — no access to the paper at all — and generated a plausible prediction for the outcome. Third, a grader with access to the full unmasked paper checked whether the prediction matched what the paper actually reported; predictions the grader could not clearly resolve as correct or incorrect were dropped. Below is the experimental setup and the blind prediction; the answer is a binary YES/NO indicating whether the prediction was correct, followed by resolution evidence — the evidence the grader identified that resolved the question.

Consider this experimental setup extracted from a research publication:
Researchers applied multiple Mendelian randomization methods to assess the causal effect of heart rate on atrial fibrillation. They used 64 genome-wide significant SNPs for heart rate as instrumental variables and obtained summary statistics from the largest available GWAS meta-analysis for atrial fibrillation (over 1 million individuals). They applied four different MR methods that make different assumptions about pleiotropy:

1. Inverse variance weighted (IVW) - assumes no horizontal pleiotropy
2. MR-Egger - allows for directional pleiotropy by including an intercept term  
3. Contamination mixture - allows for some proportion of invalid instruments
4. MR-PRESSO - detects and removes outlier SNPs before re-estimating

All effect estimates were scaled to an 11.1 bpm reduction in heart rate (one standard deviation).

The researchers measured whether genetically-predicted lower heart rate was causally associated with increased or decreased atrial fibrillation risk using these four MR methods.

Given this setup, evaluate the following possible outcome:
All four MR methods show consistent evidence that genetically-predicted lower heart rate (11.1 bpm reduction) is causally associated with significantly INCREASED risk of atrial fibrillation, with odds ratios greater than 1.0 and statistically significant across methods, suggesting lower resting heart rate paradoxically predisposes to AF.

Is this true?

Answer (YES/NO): YES